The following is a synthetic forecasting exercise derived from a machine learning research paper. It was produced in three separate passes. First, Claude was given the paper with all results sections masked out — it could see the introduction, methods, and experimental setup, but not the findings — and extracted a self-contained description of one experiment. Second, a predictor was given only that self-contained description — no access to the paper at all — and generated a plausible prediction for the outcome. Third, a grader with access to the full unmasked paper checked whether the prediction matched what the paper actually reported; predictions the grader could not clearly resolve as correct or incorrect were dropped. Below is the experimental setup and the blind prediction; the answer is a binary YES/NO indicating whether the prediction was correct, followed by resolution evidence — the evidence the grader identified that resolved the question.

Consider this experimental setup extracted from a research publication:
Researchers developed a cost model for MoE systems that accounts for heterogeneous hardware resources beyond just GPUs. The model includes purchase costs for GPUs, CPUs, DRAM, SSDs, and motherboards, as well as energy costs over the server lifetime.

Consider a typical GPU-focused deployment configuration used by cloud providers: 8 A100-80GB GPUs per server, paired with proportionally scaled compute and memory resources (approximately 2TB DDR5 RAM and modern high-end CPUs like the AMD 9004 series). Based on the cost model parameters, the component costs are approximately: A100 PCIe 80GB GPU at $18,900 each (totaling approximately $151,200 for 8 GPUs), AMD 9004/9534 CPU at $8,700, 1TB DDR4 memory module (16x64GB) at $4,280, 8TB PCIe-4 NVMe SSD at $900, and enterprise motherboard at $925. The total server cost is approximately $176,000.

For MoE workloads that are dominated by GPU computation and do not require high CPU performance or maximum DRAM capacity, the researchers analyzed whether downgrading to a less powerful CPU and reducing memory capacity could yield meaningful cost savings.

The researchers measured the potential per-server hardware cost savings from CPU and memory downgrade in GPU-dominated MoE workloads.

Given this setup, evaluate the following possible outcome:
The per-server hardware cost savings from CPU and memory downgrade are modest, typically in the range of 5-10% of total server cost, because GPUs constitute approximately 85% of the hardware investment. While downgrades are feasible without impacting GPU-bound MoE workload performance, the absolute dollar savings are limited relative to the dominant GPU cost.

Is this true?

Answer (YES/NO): NO